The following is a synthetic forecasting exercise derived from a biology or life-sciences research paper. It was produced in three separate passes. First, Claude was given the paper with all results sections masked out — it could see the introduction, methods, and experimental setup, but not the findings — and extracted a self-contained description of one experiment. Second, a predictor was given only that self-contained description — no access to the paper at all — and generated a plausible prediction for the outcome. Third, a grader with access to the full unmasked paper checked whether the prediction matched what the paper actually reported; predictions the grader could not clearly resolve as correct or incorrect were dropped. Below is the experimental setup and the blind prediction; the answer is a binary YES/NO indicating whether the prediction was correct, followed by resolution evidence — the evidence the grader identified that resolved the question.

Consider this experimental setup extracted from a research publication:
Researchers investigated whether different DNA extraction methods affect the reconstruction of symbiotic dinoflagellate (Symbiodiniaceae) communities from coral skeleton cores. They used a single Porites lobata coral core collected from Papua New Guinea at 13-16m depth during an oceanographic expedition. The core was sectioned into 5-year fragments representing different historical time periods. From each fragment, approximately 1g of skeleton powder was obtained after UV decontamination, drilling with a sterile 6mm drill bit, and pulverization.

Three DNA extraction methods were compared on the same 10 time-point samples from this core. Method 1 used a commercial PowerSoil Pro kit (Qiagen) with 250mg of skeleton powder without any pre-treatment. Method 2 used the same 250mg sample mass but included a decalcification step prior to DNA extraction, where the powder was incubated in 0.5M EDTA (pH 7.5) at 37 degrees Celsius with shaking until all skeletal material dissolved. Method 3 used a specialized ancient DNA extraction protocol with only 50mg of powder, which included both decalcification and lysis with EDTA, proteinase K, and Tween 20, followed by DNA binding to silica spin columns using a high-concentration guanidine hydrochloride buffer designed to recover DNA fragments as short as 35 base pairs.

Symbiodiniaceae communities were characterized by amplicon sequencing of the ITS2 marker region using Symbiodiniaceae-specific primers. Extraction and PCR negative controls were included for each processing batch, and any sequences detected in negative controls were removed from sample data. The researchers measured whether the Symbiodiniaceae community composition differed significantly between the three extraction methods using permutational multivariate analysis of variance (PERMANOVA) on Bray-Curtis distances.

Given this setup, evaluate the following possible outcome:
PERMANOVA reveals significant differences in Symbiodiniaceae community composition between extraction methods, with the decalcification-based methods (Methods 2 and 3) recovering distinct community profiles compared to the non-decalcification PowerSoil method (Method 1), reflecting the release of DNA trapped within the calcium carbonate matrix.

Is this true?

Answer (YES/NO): YES